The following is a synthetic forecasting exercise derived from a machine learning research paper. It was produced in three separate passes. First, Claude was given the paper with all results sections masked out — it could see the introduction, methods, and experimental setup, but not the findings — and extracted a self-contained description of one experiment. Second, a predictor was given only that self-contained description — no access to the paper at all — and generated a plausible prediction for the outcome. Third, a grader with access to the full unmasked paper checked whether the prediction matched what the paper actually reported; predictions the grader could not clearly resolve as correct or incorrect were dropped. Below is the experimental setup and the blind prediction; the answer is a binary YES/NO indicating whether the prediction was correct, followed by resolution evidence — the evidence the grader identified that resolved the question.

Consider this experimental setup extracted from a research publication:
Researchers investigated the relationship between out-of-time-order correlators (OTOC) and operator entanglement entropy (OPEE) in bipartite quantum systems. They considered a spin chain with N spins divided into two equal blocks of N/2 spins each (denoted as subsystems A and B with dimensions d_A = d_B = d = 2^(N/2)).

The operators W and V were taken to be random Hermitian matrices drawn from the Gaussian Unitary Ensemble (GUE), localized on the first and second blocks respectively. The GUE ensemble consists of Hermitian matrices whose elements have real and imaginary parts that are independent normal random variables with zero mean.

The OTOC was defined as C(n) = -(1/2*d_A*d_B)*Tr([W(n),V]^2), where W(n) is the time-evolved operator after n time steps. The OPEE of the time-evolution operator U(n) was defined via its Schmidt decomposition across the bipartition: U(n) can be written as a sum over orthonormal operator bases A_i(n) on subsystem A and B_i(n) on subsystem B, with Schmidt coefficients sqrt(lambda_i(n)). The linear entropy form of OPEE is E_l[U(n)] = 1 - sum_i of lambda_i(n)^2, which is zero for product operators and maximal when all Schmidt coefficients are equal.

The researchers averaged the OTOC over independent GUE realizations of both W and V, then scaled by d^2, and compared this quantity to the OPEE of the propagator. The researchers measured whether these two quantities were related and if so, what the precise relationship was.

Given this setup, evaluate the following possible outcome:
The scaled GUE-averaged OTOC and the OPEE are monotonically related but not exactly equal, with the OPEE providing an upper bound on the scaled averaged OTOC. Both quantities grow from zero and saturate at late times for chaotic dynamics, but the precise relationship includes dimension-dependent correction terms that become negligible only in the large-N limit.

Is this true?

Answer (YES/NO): NO